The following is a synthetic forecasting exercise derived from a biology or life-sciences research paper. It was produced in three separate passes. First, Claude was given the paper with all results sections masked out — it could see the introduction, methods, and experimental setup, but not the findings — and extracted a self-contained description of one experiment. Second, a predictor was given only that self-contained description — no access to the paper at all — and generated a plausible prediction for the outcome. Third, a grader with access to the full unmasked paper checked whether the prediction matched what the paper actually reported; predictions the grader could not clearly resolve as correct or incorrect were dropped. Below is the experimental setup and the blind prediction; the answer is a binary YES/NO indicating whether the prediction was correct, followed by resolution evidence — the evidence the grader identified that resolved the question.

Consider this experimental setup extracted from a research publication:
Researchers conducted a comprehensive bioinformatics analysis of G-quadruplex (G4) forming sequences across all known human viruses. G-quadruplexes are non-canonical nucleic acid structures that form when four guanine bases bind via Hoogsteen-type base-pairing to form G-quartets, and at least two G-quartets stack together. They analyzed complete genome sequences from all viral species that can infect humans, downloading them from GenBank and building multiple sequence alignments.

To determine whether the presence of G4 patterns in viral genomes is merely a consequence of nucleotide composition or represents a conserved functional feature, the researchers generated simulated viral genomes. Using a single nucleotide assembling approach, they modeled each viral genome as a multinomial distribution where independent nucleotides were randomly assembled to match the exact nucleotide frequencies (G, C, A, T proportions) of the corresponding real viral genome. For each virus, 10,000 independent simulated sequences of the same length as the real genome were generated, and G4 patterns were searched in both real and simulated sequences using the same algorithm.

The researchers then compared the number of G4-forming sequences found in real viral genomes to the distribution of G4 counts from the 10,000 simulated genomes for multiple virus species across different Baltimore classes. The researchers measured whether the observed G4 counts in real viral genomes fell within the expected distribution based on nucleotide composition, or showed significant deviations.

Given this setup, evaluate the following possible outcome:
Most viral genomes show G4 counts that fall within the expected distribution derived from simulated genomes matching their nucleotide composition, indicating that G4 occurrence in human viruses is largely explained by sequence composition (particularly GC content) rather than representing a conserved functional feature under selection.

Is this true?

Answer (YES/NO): NO